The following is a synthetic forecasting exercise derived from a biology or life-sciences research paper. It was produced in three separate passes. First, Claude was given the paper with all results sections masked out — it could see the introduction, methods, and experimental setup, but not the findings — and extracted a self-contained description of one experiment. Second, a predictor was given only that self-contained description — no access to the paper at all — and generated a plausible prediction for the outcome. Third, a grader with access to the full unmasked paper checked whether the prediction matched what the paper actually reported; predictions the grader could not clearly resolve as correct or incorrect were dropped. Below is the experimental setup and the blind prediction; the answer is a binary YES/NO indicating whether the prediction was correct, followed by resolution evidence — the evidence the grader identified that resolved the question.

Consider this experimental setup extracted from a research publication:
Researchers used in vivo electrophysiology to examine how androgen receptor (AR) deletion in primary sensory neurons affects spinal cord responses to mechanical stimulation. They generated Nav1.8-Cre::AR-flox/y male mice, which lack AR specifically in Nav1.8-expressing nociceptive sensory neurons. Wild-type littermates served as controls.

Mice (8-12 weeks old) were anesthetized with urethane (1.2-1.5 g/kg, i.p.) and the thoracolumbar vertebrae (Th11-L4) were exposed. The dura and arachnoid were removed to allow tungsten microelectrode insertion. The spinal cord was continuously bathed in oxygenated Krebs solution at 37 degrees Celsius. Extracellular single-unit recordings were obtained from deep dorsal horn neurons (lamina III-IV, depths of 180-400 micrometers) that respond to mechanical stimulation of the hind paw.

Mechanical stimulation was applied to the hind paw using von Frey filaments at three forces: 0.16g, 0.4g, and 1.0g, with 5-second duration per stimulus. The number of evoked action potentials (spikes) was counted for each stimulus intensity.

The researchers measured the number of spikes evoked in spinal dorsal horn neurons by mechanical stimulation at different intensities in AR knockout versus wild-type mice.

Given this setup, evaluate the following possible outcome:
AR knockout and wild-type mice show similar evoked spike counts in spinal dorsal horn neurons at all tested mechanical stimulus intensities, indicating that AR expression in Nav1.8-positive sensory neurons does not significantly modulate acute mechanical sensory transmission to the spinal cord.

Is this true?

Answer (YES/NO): NO